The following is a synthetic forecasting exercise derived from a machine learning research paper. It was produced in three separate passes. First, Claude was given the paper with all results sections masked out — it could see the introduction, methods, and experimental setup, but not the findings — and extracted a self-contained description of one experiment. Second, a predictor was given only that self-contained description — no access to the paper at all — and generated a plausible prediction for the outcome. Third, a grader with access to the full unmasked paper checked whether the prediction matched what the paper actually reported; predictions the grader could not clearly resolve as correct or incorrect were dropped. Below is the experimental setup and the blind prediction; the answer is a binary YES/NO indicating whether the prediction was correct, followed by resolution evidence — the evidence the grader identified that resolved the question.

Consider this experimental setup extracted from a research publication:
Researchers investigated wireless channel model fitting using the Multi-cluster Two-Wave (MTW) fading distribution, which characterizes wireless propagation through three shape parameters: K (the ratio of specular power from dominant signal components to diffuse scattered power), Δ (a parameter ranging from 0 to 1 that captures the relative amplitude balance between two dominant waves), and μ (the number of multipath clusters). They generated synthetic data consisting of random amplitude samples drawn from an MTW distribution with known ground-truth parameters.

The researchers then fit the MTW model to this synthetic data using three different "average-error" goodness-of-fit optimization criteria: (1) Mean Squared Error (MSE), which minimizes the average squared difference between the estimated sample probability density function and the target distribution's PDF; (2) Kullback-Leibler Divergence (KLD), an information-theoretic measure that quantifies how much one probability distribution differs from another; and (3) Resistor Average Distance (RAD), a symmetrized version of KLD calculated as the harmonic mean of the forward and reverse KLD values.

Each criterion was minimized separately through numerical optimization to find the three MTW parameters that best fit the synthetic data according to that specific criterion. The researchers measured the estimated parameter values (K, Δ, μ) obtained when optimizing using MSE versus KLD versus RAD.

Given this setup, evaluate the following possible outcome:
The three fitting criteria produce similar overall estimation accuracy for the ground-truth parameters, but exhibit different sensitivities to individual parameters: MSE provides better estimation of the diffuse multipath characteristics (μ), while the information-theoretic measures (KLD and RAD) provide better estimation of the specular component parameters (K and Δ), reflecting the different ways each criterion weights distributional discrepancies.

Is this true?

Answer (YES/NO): NO